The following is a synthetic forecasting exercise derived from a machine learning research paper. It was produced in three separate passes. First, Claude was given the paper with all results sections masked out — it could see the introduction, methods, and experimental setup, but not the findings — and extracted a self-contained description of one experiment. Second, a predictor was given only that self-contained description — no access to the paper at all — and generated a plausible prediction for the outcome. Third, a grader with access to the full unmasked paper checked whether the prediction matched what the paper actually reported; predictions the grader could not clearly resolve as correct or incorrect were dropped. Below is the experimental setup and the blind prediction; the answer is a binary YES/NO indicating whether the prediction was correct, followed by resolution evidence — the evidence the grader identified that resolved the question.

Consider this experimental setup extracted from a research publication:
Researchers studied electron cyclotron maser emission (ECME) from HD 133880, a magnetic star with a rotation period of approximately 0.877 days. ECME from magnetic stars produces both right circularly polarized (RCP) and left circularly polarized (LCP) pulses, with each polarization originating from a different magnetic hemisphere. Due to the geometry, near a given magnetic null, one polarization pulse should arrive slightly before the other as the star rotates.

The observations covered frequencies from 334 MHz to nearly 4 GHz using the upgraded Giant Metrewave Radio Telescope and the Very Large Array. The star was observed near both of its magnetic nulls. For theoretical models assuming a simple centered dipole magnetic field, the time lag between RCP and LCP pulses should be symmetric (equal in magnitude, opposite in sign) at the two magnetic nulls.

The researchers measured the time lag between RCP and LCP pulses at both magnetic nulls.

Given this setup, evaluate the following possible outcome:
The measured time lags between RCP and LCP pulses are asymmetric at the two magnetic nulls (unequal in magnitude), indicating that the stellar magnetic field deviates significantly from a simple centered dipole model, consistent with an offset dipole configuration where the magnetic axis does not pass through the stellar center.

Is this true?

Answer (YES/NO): YES